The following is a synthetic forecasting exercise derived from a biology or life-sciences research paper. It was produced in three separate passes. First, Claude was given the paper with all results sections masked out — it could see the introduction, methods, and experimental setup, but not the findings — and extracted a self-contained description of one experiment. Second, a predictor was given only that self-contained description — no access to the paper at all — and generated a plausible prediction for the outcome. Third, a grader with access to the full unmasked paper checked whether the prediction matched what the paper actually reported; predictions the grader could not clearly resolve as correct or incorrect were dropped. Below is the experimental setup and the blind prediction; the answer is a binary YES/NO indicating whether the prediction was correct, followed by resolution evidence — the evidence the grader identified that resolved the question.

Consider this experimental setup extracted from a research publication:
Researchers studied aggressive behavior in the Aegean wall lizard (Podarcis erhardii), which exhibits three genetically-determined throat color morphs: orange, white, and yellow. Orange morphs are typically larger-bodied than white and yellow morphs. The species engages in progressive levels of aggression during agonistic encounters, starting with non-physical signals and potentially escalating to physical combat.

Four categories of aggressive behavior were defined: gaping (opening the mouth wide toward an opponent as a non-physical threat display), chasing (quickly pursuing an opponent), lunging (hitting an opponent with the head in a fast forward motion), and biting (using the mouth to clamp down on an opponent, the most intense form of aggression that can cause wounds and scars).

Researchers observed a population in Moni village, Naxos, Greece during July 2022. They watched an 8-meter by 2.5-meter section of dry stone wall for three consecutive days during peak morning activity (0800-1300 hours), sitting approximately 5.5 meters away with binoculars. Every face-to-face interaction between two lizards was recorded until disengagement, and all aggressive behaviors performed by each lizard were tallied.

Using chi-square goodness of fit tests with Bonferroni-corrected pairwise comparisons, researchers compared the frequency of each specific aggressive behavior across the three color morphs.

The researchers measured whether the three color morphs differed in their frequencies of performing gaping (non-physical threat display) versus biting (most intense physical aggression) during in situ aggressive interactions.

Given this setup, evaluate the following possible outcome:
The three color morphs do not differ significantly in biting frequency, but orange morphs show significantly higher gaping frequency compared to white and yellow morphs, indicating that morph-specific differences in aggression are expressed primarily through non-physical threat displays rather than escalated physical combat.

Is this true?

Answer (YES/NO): NO